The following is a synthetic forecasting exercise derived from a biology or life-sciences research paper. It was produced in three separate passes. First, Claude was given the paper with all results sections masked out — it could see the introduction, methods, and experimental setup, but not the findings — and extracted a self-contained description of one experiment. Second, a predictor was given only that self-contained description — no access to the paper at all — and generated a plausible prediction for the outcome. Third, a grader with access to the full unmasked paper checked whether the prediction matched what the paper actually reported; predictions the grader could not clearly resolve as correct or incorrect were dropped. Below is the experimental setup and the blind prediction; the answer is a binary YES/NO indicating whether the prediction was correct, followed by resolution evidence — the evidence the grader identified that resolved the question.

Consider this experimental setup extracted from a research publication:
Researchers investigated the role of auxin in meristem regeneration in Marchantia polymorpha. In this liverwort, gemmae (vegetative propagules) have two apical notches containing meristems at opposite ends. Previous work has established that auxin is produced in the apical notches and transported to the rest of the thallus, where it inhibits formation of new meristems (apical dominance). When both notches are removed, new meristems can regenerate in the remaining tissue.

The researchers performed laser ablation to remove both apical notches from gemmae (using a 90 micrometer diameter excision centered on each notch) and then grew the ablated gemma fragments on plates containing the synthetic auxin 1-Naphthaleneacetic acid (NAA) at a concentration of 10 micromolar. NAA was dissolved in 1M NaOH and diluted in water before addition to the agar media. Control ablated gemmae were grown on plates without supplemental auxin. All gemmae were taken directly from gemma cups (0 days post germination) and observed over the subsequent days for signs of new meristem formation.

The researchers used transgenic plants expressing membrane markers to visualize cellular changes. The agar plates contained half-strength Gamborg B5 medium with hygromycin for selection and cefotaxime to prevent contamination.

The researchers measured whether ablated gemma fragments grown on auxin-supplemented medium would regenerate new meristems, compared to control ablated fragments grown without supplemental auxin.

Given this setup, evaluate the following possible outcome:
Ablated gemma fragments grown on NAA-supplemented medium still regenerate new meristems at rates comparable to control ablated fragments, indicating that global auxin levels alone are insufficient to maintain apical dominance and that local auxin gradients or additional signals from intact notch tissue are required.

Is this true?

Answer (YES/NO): NO